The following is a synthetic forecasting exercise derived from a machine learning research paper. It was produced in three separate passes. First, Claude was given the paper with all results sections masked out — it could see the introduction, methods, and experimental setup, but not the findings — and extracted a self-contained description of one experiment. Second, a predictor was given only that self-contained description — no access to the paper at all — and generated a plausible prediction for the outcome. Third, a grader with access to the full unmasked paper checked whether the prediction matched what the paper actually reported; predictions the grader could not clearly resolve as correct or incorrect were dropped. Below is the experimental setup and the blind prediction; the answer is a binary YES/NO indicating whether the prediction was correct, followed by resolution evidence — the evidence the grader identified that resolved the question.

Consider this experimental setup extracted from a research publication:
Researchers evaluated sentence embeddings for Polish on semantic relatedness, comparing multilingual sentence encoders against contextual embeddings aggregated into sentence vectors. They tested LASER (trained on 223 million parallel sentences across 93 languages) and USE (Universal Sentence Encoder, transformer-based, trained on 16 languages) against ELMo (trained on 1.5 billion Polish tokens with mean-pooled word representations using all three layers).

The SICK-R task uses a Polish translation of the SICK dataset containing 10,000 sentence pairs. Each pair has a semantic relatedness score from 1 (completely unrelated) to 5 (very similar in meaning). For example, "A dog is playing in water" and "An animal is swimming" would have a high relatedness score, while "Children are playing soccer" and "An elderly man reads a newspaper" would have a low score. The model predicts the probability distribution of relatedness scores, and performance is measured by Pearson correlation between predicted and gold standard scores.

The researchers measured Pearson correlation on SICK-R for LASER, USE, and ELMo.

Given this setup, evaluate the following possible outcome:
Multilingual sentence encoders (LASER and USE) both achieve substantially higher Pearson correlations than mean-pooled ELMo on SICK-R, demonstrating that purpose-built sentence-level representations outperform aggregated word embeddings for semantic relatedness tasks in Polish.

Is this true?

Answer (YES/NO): YES